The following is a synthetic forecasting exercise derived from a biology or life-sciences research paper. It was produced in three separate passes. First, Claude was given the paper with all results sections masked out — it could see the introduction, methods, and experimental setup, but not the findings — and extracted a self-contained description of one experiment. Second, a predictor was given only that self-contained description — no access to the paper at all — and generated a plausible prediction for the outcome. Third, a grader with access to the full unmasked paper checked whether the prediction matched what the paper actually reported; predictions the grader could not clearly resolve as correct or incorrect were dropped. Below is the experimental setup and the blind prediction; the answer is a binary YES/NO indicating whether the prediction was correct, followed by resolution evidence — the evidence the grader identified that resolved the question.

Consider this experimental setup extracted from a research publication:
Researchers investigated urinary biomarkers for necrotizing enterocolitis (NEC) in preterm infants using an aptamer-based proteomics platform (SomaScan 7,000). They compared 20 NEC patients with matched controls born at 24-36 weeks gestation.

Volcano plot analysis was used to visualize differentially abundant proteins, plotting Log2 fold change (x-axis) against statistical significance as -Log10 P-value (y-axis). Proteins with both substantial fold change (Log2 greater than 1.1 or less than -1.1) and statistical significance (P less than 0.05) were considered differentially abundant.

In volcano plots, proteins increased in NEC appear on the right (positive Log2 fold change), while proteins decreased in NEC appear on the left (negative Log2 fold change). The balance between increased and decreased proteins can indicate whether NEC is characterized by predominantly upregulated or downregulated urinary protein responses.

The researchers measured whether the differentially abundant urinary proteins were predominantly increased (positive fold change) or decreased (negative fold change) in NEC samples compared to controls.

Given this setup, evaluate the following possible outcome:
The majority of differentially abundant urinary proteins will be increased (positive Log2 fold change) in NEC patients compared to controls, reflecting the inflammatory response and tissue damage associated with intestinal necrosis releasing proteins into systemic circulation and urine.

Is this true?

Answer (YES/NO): NO